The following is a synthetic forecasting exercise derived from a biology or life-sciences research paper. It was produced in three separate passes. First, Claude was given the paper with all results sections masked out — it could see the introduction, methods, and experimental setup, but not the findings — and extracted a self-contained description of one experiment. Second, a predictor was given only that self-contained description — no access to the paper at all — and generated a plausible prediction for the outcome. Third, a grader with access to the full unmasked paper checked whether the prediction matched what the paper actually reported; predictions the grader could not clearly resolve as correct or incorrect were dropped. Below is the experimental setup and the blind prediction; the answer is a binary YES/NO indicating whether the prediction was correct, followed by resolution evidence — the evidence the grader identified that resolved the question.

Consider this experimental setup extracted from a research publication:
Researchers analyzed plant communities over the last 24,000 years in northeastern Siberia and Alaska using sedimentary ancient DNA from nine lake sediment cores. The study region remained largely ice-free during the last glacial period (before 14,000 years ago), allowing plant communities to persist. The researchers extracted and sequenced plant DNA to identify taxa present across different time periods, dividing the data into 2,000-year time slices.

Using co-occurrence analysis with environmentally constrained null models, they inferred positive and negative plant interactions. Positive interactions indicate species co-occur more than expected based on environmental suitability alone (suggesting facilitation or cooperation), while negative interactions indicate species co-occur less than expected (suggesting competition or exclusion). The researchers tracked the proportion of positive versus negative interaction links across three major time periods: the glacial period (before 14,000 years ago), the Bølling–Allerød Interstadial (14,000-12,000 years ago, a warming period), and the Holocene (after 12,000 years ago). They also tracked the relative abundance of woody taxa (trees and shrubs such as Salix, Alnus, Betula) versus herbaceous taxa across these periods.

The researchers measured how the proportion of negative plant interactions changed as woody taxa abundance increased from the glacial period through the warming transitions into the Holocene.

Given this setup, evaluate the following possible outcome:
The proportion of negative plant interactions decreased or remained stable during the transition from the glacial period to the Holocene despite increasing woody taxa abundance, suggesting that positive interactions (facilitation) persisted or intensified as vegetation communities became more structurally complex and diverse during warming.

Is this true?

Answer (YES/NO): NO